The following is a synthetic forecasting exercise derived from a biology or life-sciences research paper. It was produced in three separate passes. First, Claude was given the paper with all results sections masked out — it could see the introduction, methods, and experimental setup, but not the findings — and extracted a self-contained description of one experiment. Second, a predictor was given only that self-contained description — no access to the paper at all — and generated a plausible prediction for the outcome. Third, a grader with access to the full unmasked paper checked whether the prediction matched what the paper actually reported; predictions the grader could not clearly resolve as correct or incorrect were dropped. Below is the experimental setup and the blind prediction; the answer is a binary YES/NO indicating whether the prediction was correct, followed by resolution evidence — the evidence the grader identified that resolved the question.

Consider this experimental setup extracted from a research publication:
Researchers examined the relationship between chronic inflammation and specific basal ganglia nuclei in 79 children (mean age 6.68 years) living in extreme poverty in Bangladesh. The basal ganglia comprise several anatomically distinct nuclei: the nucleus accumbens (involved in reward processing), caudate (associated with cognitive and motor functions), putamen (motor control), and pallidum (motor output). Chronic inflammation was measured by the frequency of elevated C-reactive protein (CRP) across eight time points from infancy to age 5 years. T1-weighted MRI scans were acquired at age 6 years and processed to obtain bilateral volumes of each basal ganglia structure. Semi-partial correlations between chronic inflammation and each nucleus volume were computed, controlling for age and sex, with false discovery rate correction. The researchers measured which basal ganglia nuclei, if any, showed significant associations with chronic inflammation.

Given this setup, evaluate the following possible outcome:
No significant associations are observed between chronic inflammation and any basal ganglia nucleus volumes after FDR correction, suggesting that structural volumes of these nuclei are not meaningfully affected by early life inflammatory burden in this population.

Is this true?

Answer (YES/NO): NO